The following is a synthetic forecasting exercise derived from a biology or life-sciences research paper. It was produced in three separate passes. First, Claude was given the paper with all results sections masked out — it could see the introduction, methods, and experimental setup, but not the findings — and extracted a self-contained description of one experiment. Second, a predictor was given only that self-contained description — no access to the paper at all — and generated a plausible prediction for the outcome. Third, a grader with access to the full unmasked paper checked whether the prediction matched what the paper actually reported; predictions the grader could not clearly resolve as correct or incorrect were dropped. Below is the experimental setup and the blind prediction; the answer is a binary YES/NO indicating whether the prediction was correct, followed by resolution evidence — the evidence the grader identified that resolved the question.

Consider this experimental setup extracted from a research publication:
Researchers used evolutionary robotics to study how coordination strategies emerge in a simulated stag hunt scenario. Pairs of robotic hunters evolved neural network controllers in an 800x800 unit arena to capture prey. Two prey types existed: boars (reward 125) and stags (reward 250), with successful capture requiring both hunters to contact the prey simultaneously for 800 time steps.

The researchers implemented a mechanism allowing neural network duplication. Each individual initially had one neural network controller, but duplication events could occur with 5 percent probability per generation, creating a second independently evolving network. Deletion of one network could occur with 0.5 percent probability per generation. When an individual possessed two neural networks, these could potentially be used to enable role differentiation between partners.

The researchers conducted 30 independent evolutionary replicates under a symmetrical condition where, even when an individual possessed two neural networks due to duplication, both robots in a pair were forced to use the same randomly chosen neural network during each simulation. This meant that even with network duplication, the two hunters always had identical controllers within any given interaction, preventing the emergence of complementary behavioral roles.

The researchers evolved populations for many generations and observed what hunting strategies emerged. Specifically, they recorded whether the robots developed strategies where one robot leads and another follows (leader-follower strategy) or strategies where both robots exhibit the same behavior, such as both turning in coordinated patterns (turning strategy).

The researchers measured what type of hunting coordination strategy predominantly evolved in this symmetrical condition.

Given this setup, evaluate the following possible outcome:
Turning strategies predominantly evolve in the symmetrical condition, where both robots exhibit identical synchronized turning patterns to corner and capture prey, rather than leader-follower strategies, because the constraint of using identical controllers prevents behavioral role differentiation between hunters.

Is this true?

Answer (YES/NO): YES